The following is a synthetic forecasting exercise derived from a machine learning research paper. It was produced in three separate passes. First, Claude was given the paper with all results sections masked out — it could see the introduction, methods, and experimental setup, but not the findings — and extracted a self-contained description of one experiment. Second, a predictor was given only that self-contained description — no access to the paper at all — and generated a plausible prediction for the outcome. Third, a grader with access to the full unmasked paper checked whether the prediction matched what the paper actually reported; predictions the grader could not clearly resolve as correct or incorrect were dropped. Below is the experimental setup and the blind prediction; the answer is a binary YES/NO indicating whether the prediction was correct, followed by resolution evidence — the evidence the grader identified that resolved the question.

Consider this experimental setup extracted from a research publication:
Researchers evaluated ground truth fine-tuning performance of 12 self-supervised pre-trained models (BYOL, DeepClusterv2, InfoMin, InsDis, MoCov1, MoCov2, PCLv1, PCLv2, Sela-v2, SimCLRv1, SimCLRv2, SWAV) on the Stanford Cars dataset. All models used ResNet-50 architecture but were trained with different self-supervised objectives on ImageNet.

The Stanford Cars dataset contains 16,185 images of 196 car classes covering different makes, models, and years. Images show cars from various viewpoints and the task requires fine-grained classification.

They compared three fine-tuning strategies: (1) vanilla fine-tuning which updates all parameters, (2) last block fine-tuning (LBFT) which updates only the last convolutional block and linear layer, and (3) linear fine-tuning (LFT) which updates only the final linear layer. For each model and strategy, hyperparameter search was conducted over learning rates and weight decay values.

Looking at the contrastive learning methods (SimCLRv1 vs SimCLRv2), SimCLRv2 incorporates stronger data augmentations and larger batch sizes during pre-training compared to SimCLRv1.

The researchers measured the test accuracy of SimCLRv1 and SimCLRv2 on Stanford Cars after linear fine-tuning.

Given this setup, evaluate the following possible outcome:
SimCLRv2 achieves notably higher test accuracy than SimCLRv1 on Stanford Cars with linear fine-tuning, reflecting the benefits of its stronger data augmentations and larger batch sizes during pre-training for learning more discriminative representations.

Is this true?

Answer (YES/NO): NO